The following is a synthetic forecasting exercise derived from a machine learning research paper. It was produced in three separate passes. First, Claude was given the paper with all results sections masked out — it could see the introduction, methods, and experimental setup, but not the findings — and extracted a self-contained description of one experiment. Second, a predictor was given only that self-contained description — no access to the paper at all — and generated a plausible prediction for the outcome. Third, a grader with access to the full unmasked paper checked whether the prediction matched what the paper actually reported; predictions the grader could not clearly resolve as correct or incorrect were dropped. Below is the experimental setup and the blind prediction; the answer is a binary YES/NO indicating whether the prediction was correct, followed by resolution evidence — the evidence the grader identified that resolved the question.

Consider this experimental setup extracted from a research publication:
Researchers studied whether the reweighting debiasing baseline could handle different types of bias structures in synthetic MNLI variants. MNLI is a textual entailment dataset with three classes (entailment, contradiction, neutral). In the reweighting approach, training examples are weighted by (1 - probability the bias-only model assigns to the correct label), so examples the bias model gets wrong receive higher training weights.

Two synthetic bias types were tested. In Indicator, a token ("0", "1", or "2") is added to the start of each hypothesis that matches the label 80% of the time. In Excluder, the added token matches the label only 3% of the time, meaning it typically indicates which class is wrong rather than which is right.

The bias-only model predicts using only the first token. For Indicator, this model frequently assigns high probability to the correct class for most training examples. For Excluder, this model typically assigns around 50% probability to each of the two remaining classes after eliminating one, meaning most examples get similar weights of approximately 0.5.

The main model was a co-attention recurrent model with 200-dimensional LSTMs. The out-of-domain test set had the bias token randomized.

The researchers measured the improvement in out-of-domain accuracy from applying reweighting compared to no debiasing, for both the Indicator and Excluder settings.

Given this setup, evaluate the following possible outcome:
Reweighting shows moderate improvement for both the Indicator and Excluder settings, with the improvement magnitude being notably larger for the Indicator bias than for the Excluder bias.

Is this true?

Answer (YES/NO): NO